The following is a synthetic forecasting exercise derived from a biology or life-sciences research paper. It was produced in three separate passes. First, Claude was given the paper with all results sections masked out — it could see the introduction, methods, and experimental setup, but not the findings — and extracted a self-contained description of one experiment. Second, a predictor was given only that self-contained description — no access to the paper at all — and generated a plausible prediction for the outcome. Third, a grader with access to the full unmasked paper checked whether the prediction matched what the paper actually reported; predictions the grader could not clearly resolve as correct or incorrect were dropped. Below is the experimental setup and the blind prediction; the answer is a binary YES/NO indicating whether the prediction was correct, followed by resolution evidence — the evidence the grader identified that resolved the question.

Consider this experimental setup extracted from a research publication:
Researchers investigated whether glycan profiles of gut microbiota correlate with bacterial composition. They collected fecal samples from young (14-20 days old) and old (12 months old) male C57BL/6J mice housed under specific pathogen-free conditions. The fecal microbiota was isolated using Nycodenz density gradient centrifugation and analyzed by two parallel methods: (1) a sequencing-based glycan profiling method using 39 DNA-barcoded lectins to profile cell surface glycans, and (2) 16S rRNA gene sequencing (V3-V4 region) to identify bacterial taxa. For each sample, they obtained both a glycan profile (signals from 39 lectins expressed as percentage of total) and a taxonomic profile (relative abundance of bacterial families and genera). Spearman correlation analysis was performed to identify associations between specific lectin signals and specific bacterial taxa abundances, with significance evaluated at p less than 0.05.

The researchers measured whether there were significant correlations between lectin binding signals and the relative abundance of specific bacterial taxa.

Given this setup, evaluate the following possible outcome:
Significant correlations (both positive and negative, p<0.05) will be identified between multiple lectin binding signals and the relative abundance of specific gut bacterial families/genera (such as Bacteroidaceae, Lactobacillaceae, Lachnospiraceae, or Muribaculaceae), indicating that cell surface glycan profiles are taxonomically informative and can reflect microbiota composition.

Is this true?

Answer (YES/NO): YES